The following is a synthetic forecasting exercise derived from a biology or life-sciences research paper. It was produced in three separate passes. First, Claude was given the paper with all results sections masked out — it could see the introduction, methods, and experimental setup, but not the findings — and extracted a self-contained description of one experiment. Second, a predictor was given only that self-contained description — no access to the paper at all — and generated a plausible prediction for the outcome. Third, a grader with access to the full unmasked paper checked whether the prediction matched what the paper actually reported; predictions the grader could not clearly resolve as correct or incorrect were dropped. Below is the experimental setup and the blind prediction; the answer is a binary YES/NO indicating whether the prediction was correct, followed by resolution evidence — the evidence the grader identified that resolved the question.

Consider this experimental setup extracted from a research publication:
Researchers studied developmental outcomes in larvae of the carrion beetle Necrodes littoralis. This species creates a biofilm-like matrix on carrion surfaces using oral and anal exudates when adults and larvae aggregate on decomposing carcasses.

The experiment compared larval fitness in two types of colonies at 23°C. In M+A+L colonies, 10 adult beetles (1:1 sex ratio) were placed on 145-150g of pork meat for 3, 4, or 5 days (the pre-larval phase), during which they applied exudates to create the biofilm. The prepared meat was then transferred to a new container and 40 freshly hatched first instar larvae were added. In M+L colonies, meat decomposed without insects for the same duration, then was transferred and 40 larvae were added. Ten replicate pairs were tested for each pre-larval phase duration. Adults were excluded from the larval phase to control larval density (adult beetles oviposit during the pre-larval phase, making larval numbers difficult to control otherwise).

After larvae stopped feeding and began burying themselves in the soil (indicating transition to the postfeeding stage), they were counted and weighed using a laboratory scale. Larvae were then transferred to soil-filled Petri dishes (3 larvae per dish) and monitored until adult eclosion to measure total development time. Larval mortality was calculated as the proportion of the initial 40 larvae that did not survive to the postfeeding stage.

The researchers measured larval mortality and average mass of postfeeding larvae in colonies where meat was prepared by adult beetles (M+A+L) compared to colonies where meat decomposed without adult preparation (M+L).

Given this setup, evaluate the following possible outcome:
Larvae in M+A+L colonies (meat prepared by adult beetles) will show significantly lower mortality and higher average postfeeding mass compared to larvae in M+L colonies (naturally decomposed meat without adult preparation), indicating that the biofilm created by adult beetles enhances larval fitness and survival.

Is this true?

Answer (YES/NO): NO